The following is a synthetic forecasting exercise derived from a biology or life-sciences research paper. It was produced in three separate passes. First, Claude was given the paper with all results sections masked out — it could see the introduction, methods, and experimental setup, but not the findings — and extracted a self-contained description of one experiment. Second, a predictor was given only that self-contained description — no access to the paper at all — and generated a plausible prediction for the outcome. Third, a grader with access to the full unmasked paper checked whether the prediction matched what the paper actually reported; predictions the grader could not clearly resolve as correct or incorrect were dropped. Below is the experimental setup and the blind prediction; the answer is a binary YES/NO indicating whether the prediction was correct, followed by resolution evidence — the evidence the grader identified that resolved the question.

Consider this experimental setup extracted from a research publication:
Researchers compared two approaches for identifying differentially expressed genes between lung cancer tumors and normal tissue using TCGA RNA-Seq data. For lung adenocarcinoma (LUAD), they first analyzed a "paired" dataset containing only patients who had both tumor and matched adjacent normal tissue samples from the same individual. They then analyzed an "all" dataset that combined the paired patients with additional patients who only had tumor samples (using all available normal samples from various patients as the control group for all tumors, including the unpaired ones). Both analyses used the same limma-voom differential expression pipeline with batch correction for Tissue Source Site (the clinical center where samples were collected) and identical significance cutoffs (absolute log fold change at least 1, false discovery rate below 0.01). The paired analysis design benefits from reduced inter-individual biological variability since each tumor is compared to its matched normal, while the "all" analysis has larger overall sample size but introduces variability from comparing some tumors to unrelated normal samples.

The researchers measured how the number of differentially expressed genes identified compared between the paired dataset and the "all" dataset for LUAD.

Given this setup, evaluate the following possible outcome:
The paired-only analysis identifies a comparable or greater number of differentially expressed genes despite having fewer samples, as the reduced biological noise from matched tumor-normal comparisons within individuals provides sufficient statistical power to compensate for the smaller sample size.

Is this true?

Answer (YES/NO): YES